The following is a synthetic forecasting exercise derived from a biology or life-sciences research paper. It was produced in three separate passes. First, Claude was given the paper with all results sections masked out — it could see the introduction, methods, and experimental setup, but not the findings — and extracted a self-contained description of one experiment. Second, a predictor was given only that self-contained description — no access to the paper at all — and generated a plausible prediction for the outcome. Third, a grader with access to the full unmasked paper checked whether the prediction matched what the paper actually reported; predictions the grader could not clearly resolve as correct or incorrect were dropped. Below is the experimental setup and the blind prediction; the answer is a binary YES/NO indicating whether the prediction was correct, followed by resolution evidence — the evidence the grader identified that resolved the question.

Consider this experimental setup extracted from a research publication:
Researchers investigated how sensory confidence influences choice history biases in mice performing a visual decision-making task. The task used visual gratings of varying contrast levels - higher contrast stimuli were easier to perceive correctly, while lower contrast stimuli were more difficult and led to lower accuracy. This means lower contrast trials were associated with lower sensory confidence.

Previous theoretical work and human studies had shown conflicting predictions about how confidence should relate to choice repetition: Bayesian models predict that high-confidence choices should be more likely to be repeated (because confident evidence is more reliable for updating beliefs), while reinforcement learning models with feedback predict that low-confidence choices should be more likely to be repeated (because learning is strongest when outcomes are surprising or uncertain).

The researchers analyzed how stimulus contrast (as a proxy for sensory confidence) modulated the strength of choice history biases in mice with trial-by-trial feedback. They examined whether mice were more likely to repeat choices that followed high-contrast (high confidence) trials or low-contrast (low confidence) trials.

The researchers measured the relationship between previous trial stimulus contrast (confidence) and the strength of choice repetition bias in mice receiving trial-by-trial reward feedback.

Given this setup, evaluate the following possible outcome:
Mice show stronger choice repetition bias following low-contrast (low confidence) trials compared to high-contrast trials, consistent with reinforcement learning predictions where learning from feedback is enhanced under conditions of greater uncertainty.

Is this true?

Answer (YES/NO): YES